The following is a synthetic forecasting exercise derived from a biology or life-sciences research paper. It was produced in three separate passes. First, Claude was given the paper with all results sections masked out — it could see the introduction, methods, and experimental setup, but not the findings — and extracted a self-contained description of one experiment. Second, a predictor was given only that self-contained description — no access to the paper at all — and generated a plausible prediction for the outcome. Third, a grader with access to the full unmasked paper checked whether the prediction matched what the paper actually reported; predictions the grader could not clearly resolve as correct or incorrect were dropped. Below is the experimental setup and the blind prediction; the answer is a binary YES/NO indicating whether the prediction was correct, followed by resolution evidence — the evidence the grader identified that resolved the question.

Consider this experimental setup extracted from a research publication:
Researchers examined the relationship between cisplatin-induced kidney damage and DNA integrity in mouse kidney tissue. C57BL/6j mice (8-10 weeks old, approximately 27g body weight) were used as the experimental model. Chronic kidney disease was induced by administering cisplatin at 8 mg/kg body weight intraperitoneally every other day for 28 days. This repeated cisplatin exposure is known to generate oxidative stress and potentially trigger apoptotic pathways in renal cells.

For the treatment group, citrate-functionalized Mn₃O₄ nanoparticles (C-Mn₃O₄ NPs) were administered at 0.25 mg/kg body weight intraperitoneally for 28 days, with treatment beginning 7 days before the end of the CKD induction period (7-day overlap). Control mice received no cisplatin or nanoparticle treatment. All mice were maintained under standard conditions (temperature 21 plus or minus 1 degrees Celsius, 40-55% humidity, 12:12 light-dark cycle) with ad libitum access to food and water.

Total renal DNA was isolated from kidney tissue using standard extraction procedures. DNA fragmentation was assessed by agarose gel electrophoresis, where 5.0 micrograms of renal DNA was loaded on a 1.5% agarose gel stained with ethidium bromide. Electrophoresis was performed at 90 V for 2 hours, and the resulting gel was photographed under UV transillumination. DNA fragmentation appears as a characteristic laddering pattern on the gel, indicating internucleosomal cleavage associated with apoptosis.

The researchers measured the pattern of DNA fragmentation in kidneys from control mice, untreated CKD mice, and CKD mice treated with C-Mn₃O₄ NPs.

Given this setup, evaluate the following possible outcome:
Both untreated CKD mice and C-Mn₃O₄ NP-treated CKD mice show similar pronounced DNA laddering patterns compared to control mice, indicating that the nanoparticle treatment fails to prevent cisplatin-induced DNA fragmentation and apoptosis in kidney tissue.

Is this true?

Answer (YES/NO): NO